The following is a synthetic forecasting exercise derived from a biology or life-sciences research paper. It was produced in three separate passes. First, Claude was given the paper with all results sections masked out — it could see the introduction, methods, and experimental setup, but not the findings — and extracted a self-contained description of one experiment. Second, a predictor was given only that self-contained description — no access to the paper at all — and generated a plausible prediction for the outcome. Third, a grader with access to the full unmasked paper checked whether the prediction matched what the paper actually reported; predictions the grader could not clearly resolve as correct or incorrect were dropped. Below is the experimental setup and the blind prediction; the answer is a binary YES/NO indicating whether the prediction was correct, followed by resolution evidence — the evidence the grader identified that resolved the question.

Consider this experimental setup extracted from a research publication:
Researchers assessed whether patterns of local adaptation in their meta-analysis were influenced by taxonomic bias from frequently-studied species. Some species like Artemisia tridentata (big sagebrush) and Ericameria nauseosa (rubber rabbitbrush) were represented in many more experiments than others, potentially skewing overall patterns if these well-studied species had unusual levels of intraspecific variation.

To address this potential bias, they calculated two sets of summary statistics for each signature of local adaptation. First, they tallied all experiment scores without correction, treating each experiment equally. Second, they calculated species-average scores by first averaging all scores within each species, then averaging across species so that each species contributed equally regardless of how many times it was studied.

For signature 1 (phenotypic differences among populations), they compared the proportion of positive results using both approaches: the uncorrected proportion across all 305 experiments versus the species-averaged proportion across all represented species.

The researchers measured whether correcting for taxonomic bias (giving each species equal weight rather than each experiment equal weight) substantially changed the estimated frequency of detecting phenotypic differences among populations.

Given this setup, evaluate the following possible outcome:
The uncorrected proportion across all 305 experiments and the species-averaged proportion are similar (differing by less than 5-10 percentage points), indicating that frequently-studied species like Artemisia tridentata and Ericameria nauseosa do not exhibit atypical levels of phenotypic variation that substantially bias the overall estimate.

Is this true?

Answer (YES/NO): YES